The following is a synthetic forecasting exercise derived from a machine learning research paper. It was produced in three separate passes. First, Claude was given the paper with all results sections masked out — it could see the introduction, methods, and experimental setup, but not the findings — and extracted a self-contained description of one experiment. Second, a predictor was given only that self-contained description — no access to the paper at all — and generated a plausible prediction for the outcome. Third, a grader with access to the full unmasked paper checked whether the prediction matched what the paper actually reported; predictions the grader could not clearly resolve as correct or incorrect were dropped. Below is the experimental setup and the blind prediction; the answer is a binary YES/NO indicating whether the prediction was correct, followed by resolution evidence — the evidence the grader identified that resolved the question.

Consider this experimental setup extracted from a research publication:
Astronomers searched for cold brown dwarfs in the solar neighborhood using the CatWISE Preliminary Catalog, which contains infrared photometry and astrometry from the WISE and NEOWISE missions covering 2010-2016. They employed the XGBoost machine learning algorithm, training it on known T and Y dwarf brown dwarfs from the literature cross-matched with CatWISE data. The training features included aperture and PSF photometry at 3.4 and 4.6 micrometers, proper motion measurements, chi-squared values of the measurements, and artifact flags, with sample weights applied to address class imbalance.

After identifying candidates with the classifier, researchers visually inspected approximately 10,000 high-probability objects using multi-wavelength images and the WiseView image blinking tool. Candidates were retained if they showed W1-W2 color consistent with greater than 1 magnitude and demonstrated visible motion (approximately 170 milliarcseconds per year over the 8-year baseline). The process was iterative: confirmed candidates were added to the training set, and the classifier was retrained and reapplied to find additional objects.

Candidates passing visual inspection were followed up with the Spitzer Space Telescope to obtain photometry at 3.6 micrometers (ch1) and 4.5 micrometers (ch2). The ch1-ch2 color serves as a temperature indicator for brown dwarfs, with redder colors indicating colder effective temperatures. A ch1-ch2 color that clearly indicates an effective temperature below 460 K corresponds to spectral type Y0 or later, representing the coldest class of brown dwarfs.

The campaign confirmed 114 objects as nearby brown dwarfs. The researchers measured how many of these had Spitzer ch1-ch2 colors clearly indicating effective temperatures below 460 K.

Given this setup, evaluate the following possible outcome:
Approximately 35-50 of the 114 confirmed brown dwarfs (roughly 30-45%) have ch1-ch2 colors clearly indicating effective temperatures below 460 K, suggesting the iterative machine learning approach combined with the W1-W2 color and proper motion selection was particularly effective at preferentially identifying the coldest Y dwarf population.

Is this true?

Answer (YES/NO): NO